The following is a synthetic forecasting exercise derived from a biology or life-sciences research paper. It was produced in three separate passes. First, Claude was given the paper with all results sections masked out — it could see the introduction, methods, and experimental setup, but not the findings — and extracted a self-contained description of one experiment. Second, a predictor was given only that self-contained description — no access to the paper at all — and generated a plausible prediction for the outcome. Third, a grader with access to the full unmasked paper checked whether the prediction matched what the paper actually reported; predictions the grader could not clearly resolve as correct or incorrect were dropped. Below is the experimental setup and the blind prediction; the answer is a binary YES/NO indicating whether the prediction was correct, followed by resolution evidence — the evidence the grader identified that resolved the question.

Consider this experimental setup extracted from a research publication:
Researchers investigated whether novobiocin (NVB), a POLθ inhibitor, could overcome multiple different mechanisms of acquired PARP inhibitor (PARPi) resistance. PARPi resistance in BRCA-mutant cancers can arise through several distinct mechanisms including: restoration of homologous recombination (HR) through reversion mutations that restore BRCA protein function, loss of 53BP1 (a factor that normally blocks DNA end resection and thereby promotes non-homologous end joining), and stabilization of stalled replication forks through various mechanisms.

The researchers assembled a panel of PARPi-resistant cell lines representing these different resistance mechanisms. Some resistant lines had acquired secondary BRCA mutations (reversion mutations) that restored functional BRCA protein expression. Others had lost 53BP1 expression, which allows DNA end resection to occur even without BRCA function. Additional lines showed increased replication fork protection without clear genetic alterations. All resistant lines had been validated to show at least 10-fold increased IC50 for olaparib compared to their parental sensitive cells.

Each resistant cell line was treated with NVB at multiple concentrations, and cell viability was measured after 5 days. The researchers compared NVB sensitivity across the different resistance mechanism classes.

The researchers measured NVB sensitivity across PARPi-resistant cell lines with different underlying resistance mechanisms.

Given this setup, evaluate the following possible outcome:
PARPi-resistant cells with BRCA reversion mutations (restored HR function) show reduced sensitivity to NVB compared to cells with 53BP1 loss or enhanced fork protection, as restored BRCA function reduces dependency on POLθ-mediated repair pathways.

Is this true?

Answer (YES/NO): YES